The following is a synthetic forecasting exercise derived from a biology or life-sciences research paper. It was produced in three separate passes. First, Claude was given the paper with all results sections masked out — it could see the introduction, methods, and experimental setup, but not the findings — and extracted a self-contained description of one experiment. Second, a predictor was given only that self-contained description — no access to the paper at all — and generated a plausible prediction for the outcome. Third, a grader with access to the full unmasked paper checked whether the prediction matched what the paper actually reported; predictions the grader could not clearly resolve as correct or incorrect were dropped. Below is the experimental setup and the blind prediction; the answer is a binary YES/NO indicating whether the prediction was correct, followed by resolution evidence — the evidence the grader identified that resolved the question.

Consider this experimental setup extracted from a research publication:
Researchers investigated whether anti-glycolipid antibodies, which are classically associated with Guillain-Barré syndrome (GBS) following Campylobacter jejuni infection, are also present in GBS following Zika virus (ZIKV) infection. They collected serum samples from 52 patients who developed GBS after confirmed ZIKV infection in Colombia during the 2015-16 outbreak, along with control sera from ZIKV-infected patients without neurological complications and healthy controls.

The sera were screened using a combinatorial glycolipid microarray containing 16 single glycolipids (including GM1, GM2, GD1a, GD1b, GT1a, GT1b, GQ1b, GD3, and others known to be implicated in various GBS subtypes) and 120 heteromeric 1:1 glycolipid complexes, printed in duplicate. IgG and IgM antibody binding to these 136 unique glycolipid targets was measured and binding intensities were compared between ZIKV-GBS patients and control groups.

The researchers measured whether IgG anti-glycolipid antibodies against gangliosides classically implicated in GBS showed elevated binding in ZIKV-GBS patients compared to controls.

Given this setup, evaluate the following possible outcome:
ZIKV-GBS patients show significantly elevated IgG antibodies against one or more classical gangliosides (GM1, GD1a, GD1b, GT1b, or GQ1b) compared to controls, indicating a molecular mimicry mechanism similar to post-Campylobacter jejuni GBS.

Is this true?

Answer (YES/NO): NO